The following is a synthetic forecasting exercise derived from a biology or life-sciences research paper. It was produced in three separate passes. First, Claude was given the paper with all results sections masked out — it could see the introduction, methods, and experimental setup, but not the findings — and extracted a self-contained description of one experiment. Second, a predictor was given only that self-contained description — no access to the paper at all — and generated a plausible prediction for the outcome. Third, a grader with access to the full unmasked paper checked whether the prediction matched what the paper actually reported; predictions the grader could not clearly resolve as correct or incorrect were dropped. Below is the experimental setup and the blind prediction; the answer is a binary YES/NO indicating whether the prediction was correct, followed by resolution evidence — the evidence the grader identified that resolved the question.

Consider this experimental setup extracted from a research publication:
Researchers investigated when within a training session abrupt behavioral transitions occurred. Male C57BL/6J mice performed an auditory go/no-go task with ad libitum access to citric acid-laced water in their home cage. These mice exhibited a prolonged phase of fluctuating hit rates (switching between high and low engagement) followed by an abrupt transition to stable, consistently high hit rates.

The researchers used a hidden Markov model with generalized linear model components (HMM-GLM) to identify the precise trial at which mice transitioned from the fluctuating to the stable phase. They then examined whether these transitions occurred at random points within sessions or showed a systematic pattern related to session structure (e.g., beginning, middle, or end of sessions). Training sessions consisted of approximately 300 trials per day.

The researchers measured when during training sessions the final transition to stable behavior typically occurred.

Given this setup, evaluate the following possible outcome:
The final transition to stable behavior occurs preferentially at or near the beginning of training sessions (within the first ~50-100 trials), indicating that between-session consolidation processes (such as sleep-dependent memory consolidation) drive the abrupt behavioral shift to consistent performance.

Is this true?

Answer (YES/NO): YES